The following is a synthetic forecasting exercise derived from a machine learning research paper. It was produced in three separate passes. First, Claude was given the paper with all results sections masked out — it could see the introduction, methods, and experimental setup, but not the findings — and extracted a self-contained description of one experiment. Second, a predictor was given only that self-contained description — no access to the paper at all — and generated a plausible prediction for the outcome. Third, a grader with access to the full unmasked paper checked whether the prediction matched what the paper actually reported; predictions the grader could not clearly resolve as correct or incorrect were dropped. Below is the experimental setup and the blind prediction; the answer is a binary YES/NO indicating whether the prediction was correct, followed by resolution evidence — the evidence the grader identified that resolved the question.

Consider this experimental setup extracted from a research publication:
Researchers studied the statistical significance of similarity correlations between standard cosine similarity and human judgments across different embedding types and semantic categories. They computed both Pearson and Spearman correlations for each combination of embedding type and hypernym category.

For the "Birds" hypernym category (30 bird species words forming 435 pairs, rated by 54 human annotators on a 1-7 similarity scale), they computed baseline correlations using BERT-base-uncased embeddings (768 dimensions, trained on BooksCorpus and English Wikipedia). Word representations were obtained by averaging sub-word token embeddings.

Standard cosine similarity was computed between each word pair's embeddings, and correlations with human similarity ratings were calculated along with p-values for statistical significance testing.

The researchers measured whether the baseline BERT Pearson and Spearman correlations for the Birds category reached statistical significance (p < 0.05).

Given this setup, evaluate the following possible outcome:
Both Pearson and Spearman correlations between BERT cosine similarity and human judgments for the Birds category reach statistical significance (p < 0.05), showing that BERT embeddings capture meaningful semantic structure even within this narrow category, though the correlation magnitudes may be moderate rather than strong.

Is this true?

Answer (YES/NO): NO